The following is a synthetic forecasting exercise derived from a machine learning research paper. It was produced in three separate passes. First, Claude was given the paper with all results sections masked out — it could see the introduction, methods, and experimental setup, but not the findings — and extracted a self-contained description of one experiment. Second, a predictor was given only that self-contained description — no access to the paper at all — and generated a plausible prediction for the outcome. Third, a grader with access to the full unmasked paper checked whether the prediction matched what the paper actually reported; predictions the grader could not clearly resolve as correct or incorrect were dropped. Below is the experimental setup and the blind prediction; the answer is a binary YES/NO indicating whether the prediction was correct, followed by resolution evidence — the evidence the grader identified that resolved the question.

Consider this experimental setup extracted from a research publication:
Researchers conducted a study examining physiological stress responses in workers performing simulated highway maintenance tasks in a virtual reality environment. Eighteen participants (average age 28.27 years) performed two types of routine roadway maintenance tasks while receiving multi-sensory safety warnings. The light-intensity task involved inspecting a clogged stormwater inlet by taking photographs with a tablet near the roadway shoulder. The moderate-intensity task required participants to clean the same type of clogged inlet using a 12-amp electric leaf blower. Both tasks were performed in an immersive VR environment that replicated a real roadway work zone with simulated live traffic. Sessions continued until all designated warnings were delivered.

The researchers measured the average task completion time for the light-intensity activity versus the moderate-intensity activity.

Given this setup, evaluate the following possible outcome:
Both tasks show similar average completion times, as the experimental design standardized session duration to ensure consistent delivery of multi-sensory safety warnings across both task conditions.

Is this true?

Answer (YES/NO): NO